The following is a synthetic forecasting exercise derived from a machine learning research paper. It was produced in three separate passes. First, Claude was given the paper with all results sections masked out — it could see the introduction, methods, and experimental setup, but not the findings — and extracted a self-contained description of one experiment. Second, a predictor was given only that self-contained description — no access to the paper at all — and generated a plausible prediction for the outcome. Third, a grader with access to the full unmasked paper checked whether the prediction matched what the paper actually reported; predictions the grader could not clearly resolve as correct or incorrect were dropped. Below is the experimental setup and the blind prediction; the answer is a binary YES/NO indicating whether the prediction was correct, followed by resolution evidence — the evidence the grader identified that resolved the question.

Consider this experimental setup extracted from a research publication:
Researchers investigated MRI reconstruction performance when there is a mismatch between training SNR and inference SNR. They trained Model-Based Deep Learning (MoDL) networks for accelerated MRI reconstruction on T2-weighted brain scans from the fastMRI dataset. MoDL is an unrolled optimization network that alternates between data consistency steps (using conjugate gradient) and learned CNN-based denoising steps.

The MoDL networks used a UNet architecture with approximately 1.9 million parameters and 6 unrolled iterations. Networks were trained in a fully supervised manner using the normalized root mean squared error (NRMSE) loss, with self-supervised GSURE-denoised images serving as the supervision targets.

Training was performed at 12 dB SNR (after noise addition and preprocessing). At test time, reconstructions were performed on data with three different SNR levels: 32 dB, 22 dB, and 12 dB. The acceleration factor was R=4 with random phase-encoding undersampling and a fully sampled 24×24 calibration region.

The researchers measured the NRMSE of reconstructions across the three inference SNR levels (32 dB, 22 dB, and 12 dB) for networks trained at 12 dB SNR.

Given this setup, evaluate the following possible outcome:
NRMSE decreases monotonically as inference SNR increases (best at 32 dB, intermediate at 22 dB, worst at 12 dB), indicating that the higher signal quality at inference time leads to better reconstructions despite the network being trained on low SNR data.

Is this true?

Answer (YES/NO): YES